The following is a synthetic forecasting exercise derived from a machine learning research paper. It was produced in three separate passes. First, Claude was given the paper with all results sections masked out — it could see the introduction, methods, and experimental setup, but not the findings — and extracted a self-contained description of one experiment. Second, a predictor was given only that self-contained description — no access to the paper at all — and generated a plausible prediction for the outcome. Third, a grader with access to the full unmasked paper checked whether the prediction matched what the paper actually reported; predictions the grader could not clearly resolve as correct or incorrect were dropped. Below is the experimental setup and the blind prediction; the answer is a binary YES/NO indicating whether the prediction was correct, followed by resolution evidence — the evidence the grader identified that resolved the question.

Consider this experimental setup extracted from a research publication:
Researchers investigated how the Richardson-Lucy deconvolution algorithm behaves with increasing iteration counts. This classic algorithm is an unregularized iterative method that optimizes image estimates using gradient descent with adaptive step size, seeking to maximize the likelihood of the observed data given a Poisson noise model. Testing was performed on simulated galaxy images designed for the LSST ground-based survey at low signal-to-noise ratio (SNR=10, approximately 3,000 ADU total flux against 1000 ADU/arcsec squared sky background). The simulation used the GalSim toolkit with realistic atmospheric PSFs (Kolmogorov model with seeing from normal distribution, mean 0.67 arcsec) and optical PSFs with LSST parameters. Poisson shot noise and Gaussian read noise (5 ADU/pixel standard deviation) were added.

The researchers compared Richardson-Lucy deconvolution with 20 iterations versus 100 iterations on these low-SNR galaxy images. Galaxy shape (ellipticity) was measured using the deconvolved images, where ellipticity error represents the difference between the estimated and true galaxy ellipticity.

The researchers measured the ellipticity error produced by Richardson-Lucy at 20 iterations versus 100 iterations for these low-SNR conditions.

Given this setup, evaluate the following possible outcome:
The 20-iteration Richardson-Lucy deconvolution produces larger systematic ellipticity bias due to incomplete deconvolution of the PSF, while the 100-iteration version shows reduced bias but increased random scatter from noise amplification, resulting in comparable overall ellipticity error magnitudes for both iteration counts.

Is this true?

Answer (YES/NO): NO